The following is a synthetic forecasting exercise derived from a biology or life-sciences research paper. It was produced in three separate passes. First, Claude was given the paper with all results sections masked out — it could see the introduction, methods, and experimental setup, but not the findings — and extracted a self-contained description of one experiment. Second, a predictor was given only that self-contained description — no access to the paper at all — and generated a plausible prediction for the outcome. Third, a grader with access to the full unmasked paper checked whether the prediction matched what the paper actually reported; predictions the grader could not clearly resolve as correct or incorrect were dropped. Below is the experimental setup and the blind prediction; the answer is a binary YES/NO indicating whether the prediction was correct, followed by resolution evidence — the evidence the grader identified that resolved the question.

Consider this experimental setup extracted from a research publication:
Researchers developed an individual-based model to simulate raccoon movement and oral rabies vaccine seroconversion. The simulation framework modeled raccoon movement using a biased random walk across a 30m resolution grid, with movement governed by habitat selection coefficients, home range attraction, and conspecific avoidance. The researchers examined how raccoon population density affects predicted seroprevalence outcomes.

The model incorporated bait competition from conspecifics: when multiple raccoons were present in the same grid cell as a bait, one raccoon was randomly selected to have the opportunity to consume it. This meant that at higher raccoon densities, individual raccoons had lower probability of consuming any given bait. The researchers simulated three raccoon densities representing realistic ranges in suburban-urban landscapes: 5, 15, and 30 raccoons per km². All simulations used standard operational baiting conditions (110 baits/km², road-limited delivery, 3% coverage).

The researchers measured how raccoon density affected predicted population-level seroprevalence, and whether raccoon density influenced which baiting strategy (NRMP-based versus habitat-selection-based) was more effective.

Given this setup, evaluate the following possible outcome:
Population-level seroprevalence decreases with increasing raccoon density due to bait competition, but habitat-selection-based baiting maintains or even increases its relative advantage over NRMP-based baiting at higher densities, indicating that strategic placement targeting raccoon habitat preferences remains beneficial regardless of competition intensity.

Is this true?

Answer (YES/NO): NO